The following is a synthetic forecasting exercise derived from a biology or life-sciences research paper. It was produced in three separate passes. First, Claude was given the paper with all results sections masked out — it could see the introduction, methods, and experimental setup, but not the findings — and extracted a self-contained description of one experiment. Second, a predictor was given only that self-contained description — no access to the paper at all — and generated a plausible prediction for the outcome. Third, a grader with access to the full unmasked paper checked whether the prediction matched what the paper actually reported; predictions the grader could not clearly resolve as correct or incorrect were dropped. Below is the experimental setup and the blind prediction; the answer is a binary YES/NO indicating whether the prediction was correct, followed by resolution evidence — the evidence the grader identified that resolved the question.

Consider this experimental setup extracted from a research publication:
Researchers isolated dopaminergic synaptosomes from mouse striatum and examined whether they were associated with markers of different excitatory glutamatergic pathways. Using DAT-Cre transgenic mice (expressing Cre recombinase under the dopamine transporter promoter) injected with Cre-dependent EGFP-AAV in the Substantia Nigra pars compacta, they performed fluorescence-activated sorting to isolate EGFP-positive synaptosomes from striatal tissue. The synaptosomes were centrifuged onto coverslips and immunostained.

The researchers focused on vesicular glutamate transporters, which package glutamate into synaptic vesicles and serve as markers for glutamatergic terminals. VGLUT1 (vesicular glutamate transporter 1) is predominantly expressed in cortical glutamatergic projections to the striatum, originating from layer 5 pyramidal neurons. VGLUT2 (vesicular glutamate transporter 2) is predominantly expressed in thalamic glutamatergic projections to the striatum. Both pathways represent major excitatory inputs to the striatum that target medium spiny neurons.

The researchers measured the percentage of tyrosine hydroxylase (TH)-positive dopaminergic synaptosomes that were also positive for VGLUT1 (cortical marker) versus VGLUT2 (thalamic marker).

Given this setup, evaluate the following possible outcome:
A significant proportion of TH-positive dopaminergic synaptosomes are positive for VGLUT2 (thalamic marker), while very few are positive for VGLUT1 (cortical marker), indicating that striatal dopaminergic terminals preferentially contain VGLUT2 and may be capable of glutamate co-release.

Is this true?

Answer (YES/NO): NO